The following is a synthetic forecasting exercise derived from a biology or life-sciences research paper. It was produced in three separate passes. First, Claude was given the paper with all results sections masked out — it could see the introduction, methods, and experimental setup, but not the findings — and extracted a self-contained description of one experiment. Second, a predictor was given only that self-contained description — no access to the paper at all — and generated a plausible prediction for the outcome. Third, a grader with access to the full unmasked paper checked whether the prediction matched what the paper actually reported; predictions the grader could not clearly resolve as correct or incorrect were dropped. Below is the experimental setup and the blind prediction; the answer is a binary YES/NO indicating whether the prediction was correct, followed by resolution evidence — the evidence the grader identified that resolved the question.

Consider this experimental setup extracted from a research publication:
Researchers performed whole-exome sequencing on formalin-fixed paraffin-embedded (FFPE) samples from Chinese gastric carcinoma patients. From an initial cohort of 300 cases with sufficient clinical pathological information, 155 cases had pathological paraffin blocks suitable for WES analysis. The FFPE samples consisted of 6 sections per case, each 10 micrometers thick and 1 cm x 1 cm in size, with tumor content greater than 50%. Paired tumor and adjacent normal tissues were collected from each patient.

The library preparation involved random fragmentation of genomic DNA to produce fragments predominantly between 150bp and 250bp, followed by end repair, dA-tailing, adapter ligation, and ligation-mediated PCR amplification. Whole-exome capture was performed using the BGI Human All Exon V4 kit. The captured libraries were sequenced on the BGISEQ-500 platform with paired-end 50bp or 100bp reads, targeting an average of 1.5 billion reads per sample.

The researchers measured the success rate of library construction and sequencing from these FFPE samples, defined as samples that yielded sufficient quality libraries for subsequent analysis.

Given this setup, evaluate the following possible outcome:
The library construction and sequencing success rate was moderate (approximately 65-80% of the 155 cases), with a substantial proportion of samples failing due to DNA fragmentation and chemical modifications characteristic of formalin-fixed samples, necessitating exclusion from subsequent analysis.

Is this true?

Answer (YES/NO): NO